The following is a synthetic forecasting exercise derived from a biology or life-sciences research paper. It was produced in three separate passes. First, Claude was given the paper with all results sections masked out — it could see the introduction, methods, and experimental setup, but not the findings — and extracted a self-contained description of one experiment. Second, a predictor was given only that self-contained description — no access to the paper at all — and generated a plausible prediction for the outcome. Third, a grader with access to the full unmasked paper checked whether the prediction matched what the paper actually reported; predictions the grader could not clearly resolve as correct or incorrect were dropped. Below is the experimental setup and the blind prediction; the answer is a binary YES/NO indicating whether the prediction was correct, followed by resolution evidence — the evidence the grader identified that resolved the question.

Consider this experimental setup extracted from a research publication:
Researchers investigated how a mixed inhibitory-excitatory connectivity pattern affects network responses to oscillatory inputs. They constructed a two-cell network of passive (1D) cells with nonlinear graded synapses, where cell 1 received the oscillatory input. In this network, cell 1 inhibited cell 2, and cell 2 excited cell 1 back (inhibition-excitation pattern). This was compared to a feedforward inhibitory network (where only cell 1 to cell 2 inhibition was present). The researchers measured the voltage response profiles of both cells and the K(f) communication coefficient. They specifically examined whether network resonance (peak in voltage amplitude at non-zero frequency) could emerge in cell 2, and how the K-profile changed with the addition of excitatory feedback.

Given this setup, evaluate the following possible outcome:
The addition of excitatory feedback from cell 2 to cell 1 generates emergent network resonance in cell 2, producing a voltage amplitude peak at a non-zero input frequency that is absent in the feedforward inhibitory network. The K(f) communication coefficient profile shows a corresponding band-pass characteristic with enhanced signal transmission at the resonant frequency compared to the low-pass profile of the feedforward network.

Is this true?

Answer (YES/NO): NO